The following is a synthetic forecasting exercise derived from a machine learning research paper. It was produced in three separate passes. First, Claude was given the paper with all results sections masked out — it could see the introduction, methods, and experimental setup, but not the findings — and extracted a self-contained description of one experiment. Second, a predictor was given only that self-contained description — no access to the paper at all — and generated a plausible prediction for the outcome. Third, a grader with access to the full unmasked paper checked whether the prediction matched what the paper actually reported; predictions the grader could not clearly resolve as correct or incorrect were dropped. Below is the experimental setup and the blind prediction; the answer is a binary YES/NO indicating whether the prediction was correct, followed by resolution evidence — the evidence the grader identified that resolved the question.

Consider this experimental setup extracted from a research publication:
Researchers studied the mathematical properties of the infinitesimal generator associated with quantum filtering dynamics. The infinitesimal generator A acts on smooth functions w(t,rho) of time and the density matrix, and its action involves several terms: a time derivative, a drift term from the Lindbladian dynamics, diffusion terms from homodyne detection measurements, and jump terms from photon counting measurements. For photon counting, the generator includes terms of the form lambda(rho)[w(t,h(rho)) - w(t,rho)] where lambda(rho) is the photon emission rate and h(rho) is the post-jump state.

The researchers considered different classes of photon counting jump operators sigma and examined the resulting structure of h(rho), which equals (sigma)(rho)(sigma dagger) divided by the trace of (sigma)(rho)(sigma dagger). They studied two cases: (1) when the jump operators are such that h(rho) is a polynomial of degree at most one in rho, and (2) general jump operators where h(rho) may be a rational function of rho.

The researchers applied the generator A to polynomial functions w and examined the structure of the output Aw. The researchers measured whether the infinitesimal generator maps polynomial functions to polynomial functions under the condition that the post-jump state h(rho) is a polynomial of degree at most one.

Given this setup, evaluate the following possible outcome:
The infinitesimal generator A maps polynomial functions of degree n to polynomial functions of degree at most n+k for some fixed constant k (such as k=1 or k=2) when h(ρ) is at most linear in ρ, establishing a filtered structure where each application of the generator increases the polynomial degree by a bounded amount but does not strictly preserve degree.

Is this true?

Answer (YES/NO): NO